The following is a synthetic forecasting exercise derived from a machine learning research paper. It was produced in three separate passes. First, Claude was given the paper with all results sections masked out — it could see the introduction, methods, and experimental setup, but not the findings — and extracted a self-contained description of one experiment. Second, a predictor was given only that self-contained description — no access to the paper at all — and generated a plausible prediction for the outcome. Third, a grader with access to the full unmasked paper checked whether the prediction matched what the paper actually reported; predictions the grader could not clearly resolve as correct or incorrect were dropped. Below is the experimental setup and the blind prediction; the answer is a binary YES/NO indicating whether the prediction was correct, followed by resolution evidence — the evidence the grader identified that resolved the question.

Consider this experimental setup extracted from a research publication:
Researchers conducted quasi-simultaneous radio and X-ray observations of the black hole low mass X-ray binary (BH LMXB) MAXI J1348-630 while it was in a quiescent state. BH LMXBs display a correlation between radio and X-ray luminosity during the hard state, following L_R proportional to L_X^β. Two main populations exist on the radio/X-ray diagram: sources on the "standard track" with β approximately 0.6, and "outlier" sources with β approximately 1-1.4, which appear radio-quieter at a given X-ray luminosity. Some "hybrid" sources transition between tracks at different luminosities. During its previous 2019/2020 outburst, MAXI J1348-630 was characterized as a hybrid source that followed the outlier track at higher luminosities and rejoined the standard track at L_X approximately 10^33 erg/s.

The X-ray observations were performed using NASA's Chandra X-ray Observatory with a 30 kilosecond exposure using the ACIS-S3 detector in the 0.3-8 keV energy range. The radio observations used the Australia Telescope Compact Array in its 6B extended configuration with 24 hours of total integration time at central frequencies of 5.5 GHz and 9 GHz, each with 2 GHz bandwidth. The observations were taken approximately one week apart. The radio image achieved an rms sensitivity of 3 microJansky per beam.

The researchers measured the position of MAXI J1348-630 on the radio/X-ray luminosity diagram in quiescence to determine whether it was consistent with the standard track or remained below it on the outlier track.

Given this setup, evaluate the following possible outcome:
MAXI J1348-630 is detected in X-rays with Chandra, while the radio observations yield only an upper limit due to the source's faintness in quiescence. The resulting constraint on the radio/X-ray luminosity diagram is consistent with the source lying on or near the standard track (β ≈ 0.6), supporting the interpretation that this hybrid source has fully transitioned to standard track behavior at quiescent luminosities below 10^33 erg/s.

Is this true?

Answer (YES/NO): NO